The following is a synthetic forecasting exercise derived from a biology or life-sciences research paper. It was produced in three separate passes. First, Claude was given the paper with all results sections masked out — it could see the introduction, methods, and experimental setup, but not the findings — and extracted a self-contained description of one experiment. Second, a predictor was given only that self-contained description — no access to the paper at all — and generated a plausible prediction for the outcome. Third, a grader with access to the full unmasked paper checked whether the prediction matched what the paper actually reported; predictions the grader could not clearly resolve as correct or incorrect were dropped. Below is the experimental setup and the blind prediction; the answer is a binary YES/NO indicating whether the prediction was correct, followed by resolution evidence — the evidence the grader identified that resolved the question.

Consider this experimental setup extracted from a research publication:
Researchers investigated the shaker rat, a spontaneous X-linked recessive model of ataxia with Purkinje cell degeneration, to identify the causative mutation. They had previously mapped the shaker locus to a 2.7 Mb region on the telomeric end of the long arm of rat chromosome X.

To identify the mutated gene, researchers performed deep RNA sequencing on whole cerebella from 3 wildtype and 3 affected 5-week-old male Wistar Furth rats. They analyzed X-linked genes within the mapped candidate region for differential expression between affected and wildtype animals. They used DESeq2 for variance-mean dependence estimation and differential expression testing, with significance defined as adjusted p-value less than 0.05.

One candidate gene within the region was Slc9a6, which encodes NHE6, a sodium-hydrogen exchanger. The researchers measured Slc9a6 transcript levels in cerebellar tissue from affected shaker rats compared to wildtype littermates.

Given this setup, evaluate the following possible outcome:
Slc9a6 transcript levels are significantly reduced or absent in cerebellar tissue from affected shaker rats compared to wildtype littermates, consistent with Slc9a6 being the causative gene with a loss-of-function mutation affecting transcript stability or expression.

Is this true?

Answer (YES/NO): YES